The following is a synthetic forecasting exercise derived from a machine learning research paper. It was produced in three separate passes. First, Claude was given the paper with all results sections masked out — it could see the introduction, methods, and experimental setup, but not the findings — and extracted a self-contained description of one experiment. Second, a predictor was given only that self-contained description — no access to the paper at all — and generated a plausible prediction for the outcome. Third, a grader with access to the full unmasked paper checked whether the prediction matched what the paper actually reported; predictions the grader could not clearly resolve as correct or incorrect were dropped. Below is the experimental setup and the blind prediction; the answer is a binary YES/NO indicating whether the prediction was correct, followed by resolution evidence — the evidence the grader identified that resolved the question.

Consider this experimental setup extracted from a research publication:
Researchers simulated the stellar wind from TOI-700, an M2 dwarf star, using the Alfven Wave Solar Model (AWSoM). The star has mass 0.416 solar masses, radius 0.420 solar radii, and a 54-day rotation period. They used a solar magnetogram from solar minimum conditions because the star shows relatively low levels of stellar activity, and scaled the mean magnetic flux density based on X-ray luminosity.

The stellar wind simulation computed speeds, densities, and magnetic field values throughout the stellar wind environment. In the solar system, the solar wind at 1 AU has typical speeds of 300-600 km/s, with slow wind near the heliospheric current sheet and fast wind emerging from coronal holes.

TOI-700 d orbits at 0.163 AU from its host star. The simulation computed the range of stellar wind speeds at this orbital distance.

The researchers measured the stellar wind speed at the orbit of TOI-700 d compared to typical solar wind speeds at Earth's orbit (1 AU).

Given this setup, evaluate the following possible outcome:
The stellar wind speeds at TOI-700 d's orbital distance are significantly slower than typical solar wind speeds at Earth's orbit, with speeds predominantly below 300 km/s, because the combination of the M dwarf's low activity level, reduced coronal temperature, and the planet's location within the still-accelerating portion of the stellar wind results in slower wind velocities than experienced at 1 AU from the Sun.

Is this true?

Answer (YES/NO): NO